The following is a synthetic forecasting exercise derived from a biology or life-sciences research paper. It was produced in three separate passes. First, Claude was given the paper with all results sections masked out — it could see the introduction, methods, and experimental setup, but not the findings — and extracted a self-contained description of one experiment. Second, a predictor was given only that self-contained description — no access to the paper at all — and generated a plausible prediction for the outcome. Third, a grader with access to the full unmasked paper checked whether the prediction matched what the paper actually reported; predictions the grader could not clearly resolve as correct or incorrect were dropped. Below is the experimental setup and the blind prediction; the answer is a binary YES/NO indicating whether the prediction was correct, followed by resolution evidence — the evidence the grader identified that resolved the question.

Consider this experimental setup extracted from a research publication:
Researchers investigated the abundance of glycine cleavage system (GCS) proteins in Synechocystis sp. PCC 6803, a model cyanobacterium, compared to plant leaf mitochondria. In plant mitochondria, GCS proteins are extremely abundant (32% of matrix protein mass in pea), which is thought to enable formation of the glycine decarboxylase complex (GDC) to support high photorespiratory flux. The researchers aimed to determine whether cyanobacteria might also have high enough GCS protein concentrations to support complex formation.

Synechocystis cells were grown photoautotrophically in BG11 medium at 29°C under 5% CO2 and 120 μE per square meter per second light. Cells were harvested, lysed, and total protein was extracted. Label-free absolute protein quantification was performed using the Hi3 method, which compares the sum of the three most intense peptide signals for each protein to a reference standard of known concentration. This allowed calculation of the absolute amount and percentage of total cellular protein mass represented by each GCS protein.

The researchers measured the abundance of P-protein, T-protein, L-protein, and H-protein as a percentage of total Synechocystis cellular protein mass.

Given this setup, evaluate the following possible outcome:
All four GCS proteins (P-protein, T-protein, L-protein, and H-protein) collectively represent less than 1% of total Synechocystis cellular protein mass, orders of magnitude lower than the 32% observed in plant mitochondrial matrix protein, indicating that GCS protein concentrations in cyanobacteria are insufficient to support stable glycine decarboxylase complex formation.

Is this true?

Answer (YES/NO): NO